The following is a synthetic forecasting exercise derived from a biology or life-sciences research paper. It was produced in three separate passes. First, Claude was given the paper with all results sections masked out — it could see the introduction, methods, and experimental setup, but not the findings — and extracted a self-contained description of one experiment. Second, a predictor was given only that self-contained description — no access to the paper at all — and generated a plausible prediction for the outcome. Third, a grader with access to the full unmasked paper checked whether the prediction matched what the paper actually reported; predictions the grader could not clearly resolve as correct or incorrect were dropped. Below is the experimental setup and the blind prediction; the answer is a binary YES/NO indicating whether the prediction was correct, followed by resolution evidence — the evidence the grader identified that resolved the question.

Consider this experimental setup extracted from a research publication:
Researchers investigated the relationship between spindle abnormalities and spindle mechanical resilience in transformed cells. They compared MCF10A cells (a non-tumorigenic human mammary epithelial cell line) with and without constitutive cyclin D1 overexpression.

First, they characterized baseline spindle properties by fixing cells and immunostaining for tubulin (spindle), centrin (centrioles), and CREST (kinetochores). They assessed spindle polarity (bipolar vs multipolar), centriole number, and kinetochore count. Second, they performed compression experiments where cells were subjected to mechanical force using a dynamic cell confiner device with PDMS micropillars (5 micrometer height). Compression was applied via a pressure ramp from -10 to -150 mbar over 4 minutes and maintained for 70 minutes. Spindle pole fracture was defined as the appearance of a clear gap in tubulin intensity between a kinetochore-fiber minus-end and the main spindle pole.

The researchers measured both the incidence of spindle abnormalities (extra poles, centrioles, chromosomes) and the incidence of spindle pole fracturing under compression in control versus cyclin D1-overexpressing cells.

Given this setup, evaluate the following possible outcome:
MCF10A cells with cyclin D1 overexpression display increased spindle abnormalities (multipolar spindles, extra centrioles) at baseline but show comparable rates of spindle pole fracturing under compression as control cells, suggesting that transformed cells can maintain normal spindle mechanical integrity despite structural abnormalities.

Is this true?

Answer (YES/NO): NO